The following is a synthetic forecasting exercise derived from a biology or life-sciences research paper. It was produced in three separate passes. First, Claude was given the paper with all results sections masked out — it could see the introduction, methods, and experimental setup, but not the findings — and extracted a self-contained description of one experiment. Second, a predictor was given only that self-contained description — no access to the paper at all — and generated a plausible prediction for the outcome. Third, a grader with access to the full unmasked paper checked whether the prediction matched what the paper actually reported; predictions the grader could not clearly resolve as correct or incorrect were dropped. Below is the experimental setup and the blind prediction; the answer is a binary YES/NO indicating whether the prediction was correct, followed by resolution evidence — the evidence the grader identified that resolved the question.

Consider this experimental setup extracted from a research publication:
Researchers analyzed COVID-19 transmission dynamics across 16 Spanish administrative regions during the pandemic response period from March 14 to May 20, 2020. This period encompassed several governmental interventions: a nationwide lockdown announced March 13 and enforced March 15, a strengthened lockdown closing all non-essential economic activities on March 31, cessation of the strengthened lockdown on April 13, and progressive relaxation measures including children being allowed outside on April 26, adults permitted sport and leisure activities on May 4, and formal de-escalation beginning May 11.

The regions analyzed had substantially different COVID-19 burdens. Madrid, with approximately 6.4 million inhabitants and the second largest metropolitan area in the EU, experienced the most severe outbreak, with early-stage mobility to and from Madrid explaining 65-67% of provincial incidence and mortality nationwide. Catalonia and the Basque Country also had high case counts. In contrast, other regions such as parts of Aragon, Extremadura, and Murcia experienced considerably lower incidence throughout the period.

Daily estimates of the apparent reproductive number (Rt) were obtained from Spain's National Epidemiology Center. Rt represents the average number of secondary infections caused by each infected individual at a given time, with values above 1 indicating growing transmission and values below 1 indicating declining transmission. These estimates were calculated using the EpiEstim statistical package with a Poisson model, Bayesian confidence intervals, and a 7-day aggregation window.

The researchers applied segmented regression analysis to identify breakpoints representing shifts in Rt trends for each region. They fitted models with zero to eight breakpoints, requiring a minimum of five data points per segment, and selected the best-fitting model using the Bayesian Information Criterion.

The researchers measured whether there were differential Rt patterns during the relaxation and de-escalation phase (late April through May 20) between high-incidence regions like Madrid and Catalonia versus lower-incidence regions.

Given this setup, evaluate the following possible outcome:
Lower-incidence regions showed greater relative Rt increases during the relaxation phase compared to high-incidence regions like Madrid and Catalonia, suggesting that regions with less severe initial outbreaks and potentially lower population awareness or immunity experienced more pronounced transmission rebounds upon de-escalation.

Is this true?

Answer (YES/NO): NO